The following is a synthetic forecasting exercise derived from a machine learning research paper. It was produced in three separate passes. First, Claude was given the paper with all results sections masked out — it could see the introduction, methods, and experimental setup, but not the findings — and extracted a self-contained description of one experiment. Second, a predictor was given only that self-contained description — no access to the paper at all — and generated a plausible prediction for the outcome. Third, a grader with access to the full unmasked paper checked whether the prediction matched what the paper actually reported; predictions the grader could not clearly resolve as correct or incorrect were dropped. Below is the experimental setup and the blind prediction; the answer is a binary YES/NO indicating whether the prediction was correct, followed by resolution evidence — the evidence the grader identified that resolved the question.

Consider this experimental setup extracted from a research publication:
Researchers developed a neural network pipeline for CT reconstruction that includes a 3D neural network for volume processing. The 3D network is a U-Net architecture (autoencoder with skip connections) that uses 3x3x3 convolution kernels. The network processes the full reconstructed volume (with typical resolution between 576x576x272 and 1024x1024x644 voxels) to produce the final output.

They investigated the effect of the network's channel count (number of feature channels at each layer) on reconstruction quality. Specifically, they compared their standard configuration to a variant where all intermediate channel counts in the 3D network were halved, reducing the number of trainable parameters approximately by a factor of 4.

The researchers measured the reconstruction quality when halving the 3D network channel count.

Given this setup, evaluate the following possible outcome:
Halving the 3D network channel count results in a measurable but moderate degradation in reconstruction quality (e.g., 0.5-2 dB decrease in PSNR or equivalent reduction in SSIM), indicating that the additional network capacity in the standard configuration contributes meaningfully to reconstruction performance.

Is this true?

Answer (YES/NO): NO